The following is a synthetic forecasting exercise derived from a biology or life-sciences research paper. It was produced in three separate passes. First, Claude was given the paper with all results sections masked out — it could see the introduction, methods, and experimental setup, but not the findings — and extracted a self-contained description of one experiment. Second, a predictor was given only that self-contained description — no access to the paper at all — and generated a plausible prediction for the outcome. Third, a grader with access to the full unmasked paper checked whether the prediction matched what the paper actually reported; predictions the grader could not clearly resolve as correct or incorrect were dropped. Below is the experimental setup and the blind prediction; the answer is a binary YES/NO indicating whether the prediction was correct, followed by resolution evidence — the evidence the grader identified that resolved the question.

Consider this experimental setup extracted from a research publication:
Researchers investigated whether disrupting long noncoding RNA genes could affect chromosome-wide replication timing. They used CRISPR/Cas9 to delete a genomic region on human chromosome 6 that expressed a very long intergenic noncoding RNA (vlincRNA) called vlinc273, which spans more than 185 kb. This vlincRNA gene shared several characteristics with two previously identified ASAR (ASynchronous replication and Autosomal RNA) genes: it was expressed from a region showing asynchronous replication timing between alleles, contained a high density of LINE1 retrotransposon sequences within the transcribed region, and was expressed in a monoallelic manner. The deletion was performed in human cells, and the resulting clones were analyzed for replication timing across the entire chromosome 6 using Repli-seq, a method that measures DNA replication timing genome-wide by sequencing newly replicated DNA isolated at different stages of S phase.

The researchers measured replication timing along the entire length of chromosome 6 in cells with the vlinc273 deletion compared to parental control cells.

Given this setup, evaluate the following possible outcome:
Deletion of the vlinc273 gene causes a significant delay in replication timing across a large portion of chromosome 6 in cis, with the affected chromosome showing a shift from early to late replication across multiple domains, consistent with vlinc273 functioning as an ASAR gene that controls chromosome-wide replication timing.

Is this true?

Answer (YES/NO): YES